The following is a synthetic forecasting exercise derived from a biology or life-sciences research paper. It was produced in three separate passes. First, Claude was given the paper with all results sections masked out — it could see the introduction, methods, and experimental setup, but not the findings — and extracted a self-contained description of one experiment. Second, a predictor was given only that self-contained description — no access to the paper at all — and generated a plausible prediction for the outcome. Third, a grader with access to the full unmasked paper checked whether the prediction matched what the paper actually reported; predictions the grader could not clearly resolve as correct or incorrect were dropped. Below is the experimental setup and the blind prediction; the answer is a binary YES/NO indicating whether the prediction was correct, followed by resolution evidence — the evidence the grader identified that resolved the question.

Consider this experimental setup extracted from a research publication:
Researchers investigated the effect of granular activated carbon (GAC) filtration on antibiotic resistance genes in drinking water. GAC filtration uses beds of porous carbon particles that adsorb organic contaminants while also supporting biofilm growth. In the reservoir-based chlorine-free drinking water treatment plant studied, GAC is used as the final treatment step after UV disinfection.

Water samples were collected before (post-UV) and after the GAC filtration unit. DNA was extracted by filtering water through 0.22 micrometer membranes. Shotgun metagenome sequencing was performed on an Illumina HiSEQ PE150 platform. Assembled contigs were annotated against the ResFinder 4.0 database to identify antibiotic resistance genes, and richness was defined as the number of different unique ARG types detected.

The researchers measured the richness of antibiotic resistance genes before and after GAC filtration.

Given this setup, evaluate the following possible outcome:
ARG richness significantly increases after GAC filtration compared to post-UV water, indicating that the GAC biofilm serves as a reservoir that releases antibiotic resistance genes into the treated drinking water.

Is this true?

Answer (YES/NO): YES